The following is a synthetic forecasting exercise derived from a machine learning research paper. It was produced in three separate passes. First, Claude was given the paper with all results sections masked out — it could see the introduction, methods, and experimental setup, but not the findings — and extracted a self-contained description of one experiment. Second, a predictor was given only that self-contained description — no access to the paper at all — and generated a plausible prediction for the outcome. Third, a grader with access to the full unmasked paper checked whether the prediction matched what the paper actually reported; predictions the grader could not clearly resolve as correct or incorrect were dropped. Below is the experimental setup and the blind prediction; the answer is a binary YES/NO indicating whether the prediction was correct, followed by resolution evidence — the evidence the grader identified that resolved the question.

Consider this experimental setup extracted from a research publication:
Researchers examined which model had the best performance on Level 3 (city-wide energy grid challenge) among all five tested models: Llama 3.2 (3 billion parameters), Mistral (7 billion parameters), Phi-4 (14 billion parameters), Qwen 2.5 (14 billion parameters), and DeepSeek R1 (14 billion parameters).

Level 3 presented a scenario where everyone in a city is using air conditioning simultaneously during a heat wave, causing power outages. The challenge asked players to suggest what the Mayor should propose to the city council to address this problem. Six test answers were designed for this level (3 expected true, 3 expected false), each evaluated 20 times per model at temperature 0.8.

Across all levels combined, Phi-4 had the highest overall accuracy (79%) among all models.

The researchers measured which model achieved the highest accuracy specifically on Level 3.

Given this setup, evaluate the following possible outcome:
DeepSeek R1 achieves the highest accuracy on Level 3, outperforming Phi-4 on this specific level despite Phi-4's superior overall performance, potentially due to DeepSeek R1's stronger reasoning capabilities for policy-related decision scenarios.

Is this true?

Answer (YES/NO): NO